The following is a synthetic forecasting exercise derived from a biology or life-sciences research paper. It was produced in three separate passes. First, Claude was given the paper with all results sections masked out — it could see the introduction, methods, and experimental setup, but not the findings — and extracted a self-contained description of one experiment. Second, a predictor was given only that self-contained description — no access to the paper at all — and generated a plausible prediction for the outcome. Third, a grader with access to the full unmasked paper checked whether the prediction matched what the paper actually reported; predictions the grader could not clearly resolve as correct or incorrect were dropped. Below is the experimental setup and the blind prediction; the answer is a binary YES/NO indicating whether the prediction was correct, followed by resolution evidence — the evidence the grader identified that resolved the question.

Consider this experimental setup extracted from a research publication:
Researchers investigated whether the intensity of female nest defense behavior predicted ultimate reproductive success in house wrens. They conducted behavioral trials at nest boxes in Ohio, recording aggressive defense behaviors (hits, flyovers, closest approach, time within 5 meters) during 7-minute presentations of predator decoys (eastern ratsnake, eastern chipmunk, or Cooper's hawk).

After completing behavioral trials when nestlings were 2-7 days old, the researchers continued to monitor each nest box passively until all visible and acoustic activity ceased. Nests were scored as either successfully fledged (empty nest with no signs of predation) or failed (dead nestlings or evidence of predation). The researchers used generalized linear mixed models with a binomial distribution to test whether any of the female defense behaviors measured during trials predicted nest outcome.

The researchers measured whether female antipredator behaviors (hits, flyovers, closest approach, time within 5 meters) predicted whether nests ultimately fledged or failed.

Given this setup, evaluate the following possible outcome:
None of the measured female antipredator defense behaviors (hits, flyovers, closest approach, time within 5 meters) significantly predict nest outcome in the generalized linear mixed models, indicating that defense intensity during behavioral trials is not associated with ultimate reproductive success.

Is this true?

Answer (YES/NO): YES